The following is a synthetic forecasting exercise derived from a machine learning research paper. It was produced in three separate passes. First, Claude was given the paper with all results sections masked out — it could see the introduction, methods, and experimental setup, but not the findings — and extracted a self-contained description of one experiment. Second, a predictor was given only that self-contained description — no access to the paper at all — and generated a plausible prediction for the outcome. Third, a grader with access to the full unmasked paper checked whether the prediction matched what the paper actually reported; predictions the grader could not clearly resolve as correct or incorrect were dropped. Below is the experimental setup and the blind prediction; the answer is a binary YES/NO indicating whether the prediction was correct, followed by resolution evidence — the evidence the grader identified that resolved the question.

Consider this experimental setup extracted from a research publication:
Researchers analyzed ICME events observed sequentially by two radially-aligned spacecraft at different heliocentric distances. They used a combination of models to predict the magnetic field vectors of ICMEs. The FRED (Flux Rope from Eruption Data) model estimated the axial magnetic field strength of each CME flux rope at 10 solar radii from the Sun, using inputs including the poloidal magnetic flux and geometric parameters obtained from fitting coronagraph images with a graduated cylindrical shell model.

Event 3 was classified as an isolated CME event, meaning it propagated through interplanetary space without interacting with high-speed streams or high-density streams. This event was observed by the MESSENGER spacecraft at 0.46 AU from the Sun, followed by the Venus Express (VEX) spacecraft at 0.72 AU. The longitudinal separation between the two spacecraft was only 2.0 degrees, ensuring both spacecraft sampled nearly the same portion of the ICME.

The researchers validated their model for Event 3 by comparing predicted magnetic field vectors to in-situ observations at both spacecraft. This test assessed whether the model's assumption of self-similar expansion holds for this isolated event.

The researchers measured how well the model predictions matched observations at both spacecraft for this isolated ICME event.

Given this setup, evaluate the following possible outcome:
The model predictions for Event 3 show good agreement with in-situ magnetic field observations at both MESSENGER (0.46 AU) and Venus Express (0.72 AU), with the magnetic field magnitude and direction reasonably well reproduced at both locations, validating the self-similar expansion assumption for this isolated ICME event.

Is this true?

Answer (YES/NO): YES